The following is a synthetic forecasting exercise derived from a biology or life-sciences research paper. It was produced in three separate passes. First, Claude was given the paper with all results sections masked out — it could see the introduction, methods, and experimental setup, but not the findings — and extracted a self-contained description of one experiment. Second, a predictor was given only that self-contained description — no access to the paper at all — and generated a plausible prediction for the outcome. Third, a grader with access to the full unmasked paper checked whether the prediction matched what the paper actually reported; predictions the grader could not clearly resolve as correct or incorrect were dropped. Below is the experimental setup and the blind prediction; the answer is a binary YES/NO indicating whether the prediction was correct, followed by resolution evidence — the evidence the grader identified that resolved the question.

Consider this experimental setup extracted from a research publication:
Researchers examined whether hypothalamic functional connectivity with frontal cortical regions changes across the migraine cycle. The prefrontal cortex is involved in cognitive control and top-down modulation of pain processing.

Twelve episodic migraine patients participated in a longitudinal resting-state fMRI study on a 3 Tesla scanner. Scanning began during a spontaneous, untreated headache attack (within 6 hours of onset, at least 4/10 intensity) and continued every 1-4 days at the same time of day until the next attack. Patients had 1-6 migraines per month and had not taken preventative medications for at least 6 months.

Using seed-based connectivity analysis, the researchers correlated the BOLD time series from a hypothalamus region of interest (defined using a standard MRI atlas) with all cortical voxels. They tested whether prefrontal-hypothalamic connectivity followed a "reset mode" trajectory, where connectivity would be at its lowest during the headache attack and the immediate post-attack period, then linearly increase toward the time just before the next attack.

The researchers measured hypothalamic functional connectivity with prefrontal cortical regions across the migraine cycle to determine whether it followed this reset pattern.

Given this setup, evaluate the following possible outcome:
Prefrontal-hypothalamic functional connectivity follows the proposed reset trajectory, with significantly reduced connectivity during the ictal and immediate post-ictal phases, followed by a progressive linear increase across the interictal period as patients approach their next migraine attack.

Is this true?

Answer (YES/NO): YES